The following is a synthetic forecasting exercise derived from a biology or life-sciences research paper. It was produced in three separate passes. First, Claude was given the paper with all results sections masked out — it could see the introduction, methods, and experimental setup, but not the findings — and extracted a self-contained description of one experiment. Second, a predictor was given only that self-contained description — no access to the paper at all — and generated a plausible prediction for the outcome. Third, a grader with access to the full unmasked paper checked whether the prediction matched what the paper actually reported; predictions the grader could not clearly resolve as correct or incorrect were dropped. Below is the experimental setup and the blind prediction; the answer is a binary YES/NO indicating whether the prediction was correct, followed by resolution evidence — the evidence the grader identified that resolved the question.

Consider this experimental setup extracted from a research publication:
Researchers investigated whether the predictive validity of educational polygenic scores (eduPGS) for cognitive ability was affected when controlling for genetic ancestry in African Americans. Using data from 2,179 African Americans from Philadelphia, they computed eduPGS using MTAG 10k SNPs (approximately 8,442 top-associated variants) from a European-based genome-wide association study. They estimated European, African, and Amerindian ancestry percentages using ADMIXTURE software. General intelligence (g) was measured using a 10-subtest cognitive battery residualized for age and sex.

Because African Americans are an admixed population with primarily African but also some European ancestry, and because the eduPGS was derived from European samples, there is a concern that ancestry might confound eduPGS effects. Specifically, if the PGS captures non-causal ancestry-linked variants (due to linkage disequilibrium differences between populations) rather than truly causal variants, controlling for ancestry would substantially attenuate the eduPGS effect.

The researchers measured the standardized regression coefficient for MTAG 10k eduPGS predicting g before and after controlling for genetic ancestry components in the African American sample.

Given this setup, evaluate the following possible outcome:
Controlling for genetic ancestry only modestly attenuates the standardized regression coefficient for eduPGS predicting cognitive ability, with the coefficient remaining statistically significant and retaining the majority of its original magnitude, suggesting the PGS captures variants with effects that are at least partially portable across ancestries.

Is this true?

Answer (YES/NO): YES